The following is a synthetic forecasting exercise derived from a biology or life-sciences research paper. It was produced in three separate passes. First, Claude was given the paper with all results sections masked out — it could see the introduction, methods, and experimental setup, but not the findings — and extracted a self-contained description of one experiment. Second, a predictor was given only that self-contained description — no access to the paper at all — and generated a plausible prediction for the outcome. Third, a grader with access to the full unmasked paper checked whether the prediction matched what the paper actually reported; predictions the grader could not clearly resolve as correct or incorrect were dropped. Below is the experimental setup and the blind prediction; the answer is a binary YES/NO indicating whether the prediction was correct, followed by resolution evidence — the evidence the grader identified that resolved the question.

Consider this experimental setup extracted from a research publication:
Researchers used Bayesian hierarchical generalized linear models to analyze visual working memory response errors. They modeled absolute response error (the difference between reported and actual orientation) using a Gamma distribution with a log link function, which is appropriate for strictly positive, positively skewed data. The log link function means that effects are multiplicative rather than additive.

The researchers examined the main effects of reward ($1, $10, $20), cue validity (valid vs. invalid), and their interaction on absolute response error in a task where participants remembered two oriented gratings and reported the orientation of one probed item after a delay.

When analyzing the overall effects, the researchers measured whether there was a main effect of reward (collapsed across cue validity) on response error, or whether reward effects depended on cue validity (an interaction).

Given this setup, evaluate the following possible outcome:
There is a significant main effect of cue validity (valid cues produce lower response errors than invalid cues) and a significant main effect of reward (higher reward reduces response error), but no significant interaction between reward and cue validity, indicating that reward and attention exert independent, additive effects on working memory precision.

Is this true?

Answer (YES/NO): NO